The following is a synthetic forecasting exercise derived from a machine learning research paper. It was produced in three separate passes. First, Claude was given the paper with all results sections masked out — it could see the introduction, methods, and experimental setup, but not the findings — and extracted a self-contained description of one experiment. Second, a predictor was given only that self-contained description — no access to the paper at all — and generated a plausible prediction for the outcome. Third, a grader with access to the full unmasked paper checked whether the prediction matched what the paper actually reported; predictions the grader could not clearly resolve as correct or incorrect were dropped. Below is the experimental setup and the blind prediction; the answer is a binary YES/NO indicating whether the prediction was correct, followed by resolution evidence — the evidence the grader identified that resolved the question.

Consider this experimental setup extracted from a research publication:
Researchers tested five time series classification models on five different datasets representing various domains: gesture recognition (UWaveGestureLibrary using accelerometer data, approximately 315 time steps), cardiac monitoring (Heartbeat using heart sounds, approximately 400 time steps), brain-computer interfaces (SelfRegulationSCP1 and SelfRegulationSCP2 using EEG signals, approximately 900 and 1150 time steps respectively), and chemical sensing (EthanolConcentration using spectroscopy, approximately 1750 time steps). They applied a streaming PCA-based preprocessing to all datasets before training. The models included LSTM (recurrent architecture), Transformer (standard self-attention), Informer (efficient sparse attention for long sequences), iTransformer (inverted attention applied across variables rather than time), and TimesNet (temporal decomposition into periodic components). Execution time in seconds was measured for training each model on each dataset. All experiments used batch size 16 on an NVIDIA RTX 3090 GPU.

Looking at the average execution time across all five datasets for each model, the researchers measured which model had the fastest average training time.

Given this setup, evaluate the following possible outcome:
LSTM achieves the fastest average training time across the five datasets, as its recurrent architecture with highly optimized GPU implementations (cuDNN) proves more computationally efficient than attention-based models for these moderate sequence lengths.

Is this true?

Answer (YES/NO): NO